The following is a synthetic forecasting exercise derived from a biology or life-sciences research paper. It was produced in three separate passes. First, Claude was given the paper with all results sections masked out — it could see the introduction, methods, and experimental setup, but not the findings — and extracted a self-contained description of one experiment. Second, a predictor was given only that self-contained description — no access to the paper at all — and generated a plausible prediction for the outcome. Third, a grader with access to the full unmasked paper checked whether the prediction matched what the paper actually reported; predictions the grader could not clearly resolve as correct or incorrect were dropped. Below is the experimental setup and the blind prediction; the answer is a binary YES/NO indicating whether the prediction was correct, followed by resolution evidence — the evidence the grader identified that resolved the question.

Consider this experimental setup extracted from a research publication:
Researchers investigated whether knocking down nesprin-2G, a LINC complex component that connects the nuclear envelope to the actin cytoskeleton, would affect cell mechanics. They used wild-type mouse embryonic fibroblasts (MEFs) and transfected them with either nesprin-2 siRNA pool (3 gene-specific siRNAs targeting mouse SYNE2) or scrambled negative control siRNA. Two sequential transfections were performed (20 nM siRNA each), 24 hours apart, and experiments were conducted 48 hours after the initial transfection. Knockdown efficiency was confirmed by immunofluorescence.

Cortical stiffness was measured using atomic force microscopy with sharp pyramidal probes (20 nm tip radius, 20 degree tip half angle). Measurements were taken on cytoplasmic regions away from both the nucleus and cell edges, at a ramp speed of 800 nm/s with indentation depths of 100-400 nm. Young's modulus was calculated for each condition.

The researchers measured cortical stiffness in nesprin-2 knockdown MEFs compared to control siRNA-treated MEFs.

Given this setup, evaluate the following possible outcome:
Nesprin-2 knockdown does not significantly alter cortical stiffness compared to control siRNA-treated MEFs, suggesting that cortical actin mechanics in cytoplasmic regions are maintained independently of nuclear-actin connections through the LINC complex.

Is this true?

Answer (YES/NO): NO